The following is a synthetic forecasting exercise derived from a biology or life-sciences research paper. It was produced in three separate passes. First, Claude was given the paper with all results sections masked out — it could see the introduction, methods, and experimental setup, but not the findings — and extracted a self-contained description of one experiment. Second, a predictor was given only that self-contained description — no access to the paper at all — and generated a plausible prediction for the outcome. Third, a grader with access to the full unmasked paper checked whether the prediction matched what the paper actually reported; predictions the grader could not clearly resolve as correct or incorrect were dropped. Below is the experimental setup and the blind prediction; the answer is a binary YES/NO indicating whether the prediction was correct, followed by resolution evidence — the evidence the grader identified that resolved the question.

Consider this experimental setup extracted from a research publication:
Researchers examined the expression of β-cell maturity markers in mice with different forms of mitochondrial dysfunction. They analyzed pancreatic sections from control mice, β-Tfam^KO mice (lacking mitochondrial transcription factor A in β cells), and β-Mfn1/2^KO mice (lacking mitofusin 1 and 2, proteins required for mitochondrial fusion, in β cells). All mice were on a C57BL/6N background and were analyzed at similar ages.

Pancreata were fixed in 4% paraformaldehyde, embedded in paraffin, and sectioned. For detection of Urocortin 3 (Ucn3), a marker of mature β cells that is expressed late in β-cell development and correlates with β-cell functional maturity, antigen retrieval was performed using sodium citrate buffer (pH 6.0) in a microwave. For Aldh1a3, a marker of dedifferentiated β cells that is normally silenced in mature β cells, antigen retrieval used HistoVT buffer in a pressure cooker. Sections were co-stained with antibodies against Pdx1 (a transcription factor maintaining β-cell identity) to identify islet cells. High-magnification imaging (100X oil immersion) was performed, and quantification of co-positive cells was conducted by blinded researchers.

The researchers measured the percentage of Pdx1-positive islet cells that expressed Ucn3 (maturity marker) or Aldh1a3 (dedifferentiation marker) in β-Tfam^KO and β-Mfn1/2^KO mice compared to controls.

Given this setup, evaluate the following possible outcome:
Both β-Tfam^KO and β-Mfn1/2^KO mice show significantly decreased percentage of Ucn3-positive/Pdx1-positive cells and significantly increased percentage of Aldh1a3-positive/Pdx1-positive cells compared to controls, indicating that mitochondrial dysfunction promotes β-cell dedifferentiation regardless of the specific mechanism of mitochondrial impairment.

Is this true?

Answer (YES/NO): YES